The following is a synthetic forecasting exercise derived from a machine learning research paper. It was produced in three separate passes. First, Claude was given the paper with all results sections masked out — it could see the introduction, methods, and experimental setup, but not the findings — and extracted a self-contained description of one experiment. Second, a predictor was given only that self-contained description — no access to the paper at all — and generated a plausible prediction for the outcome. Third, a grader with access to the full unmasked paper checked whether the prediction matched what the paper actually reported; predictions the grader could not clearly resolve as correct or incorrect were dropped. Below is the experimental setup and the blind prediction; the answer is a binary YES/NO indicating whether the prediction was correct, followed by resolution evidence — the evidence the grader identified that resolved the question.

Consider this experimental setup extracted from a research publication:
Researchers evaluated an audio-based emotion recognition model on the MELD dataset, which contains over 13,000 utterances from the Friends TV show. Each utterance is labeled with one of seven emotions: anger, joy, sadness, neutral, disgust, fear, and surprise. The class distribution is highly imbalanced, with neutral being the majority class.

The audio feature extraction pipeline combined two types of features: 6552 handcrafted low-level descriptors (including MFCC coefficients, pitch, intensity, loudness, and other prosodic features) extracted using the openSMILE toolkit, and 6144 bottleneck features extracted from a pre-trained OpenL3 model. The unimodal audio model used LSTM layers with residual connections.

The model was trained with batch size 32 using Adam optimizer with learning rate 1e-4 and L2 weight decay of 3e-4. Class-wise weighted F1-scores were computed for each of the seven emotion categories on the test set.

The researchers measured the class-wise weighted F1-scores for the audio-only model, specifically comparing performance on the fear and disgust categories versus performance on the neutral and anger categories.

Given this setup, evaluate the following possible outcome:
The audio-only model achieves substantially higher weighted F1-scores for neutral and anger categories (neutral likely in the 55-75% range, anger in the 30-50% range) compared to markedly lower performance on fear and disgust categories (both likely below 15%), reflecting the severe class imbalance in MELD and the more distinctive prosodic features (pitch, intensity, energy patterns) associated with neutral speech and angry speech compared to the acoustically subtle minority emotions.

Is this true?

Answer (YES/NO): NO